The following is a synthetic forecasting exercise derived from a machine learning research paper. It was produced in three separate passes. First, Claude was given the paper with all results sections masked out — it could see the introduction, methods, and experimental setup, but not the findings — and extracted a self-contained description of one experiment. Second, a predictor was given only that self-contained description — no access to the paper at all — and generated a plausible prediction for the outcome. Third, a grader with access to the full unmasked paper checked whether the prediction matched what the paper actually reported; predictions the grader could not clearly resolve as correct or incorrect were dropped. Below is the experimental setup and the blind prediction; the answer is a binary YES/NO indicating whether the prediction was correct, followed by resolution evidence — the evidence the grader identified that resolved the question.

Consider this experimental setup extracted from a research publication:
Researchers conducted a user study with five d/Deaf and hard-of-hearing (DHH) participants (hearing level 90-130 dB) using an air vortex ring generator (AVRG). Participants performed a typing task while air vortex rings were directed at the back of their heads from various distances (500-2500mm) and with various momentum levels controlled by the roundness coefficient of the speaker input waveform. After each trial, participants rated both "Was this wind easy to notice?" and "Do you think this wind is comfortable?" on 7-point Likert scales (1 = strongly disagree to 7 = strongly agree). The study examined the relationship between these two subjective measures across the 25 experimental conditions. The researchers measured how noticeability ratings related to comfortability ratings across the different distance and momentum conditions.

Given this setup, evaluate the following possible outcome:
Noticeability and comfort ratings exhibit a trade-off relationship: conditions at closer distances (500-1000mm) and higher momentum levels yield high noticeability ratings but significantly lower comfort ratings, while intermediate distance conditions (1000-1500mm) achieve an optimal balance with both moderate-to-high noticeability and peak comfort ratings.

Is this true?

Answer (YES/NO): NO